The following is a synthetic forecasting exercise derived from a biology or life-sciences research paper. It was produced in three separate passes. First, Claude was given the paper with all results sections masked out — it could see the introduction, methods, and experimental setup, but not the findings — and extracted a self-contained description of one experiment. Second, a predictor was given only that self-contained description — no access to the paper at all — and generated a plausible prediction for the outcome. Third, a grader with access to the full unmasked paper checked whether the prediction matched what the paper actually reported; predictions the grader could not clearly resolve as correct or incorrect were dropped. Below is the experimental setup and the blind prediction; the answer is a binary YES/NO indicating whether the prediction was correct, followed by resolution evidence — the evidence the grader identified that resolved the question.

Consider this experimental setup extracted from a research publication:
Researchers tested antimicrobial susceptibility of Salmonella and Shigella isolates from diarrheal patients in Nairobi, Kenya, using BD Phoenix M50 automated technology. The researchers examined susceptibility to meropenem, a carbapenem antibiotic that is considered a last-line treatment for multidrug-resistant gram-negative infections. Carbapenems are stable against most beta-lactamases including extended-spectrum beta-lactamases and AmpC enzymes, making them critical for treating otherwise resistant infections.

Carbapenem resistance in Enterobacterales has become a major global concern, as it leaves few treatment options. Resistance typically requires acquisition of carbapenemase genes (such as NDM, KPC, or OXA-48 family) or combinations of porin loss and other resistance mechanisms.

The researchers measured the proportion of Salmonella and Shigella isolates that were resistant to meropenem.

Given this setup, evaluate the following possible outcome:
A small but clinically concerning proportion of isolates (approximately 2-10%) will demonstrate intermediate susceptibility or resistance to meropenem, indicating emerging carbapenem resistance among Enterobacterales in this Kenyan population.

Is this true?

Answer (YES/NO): YES